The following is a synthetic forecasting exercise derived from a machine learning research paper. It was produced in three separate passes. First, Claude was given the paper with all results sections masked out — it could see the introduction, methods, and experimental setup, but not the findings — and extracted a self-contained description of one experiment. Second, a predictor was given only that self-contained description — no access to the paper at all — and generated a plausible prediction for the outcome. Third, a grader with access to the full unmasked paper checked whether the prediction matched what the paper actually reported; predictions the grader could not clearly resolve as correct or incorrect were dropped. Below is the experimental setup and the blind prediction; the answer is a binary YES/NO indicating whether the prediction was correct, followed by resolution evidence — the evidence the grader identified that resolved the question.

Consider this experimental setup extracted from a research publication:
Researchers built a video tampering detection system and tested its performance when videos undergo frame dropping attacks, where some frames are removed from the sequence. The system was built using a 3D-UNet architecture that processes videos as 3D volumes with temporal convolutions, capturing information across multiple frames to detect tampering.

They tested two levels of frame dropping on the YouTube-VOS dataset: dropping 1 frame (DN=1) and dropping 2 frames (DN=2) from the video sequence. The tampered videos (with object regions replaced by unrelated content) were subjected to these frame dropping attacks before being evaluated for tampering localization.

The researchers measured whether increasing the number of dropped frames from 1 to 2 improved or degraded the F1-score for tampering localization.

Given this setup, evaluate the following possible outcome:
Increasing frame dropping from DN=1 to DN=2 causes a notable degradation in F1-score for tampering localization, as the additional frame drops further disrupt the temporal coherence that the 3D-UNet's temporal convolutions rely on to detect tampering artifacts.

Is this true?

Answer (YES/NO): NO